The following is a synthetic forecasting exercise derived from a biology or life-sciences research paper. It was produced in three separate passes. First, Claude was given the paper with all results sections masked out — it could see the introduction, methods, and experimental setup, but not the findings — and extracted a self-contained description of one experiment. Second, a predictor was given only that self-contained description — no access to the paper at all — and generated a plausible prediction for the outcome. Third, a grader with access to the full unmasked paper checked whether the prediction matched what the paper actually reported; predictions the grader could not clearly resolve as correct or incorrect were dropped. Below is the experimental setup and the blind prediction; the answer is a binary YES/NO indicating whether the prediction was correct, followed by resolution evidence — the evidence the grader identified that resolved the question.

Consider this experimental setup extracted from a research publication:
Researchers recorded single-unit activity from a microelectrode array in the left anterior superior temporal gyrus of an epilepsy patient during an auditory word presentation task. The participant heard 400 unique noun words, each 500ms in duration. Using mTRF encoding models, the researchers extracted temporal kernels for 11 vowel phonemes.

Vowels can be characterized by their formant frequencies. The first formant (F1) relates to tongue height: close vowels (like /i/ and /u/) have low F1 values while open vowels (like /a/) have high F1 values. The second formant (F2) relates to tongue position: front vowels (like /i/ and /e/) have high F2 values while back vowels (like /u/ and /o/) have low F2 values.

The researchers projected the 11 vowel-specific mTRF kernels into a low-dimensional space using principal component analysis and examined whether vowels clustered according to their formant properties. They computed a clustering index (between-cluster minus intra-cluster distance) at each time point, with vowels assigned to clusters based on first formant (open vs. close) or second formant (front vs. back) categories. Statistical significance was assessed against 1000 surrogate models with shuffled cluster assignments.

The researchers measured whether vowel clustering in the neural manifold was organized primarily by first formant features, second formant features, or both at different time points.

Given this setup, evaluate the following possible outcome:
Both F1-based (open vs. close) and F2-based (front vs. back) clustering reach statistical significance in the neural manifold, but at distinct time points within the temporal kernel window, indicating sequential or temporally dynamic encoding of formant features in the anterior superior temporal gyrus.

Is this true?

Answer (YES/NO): NO